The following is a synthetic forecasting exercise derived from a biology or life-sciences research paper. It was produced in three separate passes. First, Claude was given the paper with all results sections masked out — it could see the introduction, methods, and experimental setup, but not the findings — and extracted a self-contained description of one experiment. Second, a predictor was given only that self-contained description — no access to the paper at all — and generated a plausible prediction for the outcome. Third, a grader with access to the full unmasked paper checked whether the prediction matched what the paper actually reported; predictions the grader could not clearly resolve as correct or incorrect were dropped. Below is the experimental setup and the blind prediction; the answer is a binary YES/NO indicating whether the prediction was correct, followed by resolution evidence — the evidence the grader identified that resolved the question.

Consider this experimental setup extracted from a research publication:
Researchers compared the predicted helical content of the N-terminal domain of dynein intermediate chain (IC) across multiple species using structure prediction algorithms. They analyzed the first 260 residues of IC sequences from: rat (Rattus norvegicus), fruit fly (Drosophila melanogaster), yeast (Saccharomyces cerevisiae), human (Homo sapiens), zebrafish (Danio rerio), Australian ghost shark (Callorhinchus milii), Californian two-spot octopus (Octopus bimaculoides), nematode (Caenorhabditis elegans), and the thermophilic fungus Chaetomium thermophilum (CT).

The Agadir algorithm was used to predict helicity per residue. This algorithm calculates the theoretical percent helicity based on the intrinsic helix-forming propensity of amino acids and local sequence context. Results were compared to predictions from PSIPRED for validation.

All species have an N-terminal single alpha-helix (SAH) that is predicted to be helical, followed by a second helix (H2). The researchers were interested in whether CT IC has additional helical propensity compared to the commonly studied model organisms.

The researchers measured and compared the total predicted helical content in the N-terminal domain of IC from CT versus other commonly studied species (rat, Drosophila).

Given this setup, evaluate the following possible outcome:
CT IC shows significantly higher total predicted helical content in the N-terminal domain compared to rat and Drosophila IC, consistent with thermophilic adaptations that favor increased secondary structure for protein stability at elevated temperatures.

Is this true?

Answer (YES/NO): NO